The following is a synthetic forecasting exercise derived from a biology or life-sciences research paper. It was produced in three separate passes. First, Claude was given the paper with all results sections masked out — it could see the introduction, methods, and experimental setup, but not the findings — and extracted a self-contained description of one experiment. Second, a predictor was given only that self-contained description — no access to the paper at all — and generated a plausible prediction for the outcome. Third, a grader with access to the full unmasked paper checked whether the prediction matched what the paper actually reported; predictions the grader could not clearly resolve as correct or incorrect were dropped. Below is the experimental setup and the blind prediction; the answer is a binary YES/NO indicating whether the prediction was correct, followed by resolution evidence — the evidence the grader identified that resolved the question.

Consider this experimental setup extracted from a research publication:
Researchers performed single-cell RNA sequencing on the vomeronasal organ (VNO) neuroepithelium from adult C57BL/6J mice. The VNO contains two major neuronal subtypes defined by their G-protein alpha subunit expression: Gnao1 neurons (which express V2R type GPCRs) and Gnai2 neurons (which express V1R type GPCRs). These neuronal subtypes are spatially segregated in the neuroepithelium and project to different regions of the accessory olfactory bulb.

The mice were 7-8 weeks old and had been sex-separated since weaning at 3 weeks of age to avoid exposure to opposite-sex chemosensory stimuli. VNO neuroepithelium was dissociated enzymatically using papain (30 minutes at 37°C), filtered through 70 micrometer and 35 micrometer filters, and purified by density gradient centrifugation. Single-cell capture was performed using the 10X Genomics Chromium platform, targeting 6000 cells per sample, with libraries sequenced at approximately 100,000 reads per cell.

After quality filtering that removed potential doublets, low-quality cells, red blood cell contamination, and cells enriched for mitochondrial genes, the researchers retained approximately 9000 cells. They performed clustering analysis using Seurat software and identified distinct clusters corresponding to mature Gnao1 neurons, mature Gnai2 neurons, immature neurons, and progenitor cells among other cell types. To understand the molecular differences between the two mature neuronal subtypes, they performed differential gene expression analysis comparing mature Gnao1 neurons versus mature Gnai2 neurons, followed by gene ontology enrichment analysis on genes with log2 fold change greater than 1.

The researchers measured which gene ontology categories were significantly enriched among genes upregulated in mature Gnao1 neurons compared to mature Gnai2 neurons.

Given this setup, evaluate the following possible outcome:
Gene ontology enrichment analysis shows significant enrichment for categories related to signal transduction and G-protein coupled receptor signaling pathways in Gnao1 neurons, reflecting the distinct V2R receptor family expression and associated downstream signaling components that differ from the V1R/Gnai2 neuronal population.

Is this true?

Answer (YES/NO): NO